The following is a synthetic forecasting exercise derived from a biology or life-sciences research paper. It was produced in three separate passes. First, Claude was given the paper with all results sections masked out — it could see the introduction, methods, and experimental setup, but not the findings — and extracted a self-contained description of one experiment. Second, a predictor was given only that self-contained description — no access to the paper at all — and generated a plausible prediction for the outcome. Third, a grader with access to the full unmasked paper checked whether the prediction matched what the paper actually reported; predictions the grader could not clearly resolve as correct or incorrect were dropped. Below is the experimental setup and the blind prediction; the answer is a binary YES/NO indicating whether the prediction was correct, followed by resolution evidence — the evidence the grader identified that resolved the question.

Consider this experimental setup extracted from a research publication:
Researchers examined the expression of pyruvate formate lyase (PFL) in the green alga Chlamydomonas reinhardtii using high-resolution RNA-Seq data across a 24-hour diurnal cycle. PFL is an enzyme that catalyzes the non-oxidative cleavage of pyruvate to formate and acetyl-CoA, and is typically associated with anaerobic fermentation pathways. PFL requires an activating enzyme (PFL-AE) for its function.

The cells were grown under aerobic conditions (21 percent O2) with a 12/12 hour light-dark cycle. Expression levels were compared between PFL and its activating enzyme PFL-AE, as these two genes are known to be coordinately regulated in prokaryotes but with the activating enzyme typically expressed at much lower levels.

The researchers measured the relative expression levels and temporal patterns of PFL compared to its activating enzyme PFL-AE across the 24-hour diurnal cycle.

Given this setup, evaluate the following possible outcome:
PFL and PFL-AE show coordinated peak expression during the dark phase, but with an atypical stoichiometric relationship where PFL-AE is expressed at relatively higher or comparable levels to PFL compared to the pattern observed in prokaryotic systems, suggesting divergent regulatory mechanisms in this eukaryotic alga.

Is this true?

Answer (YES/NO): NO